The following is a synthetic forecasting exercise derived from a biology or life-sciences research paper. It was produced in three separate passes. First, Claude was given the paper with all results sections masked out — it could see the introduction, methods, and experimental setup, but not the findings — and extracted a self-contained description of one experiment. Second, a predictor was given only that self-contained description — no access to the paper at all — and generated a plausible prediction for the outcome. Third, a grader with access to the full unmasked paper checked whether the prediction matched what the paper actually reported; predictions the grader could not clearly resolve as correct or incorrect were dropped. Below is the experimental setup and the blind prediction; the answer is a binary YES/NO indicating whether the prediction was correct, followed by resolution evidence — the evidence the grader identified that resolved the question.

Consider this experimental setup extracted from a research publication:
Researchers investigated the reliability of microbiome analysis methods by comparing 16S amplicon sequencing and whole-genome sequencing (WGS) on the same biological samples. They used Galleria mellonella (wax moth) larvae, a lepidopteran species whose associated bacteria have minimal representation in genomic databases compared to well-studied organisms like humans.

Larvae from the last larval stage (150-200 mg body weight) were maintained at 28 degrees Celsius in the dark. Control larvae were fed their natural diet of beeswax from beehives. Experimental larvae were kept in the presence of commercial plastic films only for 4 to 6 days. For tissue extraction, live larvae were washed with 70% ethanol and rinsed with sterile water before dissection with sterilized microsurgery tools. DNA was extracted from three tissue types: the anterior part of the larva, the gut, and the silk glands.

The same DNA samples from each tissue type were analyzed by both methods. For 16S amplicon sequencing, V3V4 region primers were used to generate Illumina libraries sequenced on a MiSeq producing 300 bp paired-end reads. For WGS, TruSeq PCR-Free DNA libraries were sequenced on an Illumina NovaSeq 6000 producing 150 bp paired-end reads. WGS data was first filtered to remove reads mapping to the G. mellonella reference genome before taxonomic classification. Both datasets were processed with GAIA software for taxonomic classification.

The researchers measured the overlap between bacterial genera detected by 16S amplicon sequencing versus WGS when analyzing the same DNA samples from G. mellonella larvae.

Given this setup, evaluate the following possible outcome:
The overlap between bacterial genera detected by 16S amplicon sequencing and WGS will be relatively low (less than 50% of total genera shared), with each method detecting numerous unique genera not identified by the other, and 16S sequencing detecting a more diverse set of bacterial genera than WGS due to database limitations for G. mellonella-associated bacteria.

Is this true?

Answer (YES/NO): NO